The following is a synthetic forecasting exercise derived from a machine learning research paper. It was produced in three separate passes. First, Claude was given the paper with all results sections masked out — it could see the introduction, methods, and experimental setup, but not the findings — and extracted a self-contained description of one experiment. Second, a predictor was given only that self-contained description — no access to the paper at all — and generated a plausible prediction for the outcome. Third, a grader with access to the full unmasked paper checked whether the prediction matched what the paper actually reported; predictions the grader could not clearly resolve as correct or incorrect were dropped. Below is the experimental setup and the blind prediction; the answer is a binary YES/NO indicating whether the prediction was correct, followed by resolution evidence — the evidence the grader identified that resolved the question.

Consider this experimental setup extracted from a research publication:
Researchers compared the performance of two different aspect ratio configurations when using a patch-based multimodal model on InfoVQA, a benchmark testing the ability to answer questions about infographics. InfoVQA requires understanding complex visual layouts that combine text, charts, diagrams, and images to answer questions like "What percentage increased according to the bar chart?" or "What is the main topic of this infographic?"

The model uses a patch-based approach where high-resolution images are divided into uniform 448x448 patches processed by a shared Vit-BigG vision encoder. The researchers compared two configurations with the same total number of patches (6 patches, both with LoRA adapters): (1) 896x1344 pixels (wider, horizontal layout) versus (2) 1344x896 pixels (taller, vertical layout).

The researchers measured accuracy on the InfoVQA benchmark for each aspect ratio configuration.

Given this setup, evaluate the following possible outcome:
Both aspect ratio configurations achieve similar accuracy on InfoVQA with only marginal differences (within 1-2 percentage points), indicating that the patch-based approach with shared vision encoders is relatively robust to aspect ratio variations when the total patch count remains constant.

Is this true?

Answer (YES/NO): NO